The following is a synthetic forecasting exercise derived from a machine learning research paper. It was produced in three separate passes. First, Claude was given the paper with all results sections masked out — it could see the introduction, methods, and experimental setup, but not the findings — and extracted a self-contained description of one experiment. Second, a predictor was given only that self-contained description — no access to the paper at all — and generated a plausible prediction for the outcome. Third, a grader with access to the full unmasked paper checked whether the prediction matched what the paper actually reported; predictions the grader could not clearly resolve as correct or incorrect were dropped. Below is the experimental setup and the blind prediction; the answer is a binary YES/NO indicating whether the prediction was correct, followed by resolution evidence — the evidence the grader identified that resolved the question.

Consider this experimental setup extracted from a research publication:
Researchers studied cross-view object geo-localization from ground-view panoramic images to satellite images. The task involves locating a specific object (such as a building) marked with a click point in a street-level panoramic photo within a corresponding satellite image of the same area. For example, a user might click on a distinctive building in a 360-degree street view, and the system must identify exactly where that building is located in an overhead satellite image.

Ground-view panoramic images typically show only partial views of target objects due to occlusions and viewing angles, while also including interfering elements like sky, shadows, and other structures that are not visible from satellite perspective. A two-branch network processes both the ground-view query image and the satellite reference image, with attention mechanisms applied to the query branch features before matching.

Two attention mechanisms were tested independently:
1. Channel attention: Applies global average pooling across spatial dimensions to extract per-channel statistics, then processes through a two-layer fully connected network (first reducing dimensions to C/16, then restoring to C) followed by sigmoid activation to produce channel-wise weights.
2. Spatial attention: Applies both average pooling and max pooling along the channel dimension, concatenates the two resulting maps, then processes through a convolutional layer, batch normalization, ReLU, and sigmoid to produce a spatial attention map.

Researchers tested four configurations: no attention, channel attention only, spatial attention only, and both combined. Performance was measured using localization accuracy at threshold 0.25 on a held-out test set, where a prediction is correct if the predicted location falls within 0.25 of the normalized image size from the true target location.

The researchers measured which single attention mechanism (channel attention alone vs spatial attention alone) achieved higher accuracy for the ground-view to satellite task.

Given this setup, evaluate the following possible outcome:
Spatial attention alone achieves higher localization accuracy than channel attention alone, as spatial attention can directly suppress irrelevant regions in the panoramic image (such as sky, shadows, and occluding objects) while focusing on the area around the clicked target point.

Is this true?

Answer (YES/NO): YES